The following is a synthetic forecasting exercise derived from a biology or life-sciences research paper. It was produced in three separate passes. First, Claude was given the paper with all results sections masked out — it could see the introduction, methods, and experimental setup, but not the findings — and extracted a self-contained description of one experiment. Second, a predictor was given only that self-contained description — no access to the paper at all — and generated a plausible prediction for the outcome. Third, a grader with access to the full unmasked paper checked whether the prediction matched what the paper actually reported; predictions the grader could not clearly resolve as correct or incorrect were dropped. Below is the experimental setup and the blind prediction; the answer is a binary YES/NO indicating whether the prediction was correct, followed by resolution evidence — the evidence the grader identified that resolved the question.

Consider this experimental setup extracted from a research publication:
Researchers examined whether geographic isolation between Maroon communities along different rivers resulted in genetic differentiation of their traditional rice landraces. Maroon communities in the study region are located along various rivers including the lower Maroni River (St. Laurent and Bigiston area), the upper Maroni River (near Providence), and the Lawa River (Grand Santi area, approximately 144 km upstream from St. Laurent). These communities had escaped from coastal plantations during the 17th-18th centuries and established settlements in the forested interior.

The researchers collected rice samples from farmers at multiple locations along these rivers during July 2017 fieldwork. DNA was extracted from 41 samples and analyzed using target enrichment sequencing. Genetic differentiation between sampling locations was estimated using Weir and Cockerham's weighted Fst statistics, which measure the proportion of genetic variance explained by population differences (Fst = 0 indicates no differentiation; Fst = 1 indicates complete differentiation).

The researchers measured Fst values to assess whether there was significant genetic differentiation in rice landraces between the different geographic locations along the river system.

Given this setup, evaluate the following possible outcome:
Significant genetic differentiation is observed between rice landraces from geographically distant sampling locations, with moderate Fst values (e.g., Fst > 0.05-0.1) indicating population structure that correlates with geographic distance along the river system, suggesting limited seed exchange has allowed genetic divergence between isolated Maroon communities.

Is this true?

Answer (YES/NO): NO